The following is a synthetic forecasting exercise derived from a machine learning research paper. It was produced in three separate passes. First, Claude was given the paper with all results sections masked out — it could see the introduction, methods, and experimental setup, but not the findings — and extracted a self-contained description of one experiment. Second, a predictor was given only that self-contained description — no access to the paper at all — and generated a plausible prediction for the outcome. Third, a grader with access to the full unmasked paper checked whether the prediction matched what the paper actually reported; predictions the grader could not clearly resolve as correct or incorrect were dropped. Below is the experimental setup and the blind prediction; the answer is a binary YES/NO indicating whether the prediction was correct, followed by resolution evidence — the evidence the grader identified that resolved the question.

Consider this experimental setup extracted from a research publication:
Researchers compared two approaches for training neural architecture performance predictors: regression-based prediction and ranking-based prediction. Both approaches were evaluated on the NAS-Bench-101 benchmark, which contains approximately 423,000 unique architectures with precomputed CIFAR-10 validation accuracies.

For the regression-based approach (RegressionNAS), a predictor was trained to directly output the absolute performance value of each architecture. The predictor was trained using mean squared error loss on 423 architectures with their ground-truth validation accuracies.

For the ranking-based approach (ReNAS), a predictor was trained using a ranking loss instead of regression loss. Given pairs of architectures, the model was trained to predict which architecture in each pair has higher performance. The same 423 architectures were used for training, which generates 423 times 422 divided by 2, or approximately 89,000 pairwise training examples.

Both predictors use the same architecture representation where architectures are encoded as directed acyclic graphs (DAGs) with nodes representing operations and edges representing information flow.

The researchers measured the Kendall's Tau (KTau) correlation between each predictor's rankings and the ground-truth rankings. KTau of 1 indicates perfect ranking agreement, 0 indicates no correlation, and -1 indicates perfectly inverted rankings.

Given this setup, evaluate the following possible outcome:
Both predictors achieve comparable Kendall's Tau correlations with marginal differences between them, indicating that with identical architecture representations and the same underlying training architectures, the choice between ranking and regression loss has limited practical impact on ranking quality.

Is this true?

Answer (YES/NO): NO